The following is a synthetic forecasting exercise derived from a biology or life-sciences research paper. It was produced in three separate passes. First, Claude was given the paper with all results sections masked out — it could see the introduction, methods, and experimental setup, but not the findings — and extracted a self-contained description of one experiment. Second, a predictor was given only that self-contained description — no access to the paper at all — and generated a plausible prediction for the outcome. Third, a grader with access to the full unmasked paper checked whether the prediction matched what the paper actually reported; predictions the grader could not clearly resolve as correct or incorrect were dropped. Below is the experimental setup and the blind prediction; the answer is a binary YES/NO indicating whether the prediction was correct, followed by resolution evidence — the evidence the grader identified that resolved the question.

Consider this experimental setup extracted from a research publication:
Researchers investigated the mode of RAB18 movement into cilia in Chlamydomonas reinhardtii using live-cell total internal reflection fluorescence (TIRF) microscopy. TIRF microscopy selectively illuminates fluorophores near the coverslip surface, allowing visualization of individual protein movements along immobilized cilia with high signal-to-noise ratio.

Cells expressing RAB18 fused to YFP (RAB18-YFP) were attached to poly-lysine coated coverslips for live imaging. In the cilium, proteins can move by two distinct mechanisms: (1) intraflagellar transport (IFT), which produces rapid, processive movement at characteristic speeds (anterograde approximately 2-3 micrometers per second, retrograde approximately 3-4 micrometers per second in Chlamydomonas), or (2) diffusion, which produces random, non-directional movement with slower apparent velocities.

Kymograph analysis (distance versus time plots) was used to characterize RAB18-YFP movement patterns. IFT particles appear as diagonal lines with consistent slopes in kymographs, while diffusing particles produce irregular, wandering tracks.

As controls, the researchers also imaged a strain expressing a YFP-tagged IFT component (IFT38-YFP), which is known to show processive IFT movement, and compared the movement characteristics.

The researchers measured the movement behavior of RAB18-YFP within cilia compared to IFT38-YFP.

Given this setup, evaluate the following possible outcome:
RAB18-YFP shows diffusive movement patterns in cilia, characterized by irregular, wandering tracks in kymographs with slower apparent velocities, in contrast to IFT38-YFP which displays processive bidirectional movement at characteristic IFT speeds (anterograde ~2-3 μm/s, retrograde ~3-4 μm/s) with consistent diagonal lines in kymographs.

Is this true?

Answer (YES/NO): YES